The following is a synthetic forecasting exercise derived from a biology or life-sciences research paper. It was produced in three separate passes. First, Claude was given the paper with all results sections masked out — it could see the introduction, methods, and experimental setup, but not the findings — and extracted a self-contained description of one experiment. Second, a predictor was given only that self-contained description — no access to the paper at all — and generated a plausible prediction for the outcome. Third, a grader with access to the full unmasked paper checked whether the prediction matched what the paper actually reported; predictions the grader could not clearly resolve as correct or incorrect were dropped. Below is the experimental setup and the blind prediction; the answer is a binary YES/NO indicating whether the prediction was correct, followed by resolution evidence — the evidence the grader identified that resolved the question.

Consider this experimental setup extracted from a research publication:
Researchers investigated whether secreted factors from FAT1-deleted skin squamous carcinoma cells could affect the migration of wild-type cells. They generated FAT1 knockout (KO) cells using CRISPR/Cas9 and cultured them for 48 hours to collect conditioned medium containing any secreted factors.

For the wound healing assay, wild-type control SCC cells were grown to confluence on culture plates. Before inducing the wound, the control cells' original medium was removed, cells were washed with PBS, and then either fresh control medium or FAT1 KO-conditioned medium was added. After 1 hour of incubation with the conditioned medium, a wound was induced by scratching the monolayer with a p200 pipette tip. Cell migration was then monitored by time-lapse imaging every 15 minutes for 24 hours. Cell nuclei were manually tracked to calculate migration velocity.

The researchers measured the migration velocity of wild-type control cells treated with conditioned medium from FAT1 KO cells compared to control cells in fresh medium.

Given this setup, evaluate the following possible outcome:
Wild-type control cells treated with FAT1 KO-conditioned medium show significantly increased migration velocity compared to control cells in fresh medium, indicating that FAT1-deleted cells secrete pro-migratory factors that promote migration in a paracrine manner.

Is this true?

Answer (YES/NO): YES